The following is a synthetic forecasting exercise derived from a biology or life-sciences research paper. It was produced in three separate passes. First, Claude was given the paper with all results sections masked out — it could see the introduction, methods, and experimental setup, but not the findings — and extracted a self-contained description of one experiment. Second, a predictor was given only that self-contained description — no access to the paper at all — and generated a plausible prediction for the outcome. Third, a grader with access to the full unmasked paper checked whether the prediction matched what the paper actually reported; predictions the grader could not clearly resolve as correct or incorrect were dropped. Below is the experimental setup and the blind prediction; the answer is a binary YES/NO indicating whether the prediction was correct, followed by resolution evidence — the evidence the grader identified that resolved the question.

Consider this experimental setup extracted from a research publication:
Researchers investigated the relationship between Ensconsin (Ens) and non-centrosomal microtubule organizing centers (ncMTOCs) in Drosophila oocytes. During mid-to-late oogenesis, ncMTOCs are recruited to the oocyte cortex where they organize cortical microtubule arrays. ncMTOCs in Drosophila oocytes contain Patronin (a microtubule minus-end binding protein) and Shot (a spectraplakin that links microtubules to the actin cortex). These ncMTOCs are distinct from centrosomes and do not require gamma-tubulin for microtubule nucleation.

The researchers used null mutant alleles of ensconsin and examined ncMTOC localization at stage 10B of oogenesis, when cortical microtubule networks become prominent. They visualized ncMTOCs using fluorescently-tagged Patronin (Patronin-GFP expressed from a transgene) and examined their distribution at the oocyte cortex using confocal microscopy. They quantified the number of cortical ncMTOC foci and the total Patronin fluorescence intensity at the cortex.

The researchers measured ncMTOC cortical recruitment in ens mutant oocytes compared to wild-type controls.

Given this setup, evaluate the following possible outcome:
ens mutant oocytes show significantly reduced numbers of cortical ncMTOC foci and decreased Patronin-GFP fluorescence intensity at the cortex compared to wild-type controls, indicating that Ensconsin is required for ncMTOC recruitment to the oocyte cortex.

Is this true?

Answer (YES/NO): YES